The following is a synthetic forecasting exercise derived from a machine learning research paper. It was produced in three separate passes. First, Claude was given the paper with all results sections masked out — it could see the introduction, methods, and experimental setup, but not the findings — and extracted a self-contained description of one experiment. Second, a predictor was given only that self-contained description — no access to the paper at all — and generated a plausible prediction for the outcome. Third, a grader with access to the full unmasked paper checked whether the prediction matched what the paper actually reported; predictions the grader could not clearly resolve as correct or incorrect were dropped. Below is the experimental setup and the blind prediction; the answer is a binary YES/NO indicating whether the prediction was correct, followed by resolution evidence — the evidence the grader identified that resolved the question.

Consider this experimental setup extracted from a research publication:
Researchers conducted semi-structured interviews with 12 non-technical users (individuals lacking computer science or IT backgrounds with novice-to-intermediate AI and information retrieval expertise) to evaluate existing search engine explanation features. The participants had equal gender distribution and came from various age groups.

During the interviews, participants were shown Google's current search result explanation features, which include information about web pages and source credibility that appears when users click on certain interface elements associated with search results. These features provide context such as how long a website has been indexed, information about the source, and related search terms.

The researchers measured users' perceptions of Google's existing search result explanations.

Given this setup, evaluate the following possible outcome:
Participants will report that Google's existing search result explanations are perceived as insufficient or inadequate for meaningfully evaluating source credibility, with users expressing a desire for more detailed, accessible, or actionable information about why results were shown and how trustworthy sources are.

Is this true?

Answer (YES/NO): YES